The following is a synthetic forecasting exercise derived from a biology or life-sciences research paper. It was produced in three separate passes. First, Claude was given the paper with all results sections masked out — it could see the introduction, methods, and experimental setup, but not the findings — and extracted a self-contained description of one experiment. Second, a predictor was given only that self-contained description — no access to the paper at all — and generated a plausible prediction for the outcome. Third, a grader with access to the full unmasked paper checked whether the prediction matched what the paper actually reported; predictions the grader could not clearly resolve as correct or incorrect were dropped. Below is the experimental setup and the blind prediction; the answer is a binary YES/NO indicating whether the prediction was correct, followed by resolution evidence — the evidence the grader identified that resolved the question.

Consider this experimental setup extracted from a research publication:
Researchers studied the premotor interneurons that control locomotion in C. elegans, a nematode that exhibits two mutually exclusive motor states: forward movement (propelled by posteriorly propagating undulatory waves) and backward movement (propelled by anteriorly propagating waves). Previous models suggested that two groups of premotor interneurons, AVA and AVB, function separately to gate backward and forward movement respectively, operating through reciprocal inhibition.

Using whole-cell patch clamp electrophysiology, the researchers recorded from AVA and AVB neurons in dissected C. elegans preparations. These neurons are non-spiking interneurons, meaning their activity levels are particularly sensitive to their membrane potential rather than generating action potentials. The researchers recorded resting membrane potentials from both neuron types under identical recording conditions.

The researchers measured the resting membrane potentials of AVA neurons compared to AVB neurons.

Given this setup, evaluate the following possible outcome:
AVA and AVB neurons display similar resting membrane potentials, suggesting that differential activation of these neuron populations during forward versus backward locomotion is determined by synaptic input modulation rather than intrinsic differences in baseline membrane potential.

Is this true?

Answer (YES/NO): NO